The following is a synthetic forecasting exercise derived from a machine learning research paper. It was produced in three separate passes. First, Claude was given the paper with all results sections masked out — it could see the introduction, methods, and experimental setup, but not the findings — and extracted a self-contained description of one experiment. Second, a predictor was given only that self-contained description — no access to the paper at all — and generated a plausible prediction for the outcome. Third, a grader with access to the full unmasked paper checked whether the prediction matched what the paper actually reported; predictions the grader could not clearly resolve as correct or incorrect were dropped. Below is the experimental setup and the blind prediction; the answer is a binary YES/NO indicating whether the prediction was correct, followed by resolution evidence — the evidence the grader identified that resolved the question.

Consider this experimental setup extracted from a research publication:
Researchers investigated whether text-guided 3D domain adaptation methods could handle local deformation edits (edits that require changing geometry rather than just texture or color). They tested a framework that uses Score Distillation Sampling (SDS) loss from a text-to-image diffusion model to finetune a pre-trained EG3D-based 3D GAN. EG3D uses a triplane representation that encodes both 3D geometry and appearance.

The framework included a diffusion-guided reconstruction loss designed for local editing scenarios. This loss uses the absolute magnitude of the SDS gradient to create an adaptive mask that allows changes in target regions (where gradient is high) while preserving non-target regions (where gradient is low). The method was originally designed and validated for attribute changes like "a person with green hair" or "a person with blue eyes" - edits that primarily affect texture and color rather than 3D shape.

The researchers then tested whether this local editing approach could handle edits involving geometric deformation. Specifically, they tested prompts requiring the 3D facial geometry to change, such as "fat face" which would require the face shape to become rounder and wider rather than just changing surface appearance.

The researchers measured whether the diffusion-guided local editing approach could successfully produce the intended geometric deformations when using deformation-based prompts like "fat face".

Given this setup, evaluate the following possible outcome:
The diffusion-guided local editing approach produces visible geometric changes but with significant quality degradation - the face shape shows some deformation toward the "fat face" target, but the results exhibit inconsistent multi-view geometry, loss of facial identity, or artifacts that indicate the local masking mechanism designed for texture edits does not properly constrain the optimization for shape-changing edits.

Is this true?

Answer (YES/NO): NO